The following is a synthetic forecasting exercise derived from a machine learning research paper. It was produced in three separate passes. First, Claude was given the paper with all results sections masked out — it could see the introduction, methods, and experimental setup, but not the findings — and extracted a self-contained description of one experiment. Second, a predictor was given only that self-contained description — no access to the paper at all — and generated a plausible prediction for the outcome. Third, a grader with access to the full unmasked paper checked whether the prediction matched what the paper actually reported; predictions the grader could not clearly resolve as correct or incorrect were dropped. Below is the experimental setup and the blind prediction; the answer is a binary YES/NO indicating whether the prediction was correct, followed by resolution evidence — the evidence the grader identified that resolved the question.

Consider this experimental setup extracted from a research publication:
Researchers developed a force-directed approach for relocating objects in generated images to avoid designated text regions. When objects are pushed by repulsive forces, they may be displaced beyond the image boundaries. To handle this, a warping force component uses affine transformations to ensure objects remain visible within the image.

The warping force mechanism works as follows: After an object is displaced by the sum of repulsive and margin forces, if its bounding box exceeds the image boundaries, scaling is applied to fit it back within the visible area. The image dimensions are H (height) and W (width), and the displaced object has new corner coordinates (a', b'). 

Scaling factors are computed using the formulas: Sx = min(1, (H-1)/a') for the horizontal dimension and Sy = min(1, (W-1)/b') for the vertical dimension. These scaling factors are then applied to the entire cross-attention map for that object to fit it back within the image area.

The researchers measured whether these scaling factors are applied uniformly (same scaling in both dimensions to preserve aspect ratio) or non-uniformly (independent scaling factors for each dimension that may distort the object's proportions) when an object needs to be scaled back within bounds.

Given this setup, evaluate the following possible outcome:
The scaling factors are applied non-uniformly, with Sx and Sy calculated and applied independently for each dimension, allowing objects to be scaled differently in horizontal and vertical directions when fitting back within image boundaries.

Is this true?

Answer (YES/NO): YES